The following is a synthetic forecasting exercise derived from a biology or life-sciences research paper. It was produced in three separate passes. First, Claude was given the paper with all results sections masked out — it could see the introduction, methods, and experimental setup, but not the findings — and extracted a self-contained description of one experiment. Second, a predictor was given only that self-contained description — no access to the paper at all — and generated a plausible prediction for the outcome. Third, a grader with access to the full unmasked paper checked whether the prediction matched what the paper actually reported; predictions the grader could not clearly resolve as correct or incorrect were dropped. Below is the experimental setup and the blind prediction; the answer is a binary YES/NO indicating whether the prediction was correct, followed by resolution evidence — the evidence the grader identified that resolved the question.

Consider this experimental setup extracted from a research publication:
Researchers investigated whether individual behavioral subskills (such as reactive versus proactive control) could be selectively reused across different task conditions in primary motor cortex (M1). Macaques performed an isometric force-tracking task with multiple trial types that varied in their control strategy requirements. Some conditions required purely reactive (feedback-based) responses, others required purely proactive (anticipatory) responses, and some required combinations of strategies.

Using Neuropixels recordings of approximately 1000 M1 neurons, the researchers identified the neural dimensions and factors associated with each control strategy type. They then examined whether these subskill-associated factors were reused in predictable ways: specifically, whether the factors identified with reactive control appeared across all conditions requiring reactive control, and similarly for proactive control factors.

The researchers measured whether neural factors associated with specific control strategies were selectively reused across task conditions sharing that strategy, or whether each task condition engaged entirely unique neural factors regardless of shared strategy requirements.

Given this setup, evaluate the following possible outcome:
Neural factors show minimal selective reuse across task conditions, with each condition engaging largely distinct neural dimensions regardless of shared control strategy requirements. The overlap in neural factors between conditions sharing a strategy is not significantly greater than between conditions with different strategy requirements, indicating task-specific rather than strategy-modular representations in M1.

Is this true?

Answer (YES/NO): NO